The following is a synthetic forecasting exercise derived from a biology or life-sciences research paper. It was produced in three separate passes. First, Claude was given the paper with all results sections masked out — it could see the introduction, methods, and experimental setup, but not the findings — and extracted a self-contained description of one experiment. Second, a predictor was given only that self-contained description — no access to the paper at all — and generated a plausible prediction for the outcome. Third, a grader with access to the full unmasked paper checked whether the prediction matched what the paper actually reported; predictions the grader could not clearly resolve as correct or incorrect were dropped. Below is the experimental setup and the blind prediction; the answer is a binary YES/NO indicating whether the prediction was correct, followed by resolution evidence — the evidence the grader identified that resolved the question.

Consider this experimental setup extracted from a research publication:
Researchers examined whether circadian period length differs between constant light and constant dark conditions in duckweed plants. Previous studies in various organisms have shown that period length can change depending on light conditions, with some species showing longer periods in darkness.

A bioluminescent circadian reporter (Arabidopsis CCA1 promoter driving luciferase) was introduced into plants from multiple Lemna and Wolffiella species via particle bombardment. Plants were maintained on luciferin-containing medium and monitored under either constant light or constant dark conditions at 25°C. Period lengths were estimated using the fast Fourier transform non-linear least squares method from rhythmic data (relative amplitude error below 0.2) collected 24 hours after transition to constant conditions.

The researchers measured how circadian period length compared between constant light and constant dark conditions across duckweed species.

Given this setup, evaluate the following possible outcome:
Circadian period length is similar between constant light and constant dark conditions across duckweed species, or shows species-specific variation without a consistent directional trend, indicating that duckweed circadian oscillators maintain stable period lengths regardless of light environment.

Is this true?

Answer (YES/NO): YES